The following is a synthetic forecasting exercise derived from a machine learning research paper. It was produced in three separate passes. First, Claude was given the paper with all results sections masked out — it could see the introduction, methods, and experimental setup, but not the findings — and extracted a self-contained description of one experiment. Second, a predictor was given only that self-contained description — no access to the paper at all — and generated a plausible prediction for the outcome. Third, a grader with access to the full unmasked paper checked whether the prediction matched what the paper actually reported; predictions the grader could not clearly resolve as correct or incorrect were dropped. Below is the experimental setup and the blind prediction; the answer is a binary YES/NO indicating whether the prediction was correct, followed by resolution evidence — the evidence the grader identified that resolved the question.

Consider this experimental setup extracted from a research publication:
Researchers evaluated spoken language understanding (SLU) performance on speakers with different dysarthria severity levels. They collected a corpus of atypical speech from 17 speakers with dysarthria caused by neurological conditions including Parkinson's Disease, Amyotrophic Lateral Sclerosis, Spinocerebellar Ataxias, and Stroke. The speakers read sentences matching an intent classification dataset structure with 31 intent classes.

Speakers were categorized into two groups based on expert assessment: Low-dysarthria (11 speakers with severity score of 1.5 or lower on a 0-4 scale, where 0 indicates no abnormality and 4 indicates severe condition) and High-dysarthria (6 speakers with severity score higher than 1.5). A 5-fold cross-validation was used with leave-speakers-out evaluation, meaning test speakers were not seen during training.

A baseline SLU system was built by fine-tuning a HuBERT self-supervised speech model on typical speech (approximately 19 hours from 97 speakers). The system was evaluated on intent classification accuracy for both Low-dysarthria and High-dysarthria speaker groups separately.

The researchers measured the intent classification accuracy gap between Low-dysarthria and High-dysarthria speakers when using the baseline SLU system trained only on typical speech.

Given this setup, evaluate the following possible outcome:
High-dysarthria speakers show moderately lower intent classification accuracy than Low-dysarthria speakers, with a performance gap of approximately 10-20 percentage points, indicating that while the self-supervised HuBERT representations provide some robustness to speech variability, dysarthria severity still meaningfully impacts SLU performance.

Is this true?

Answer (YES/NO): YES